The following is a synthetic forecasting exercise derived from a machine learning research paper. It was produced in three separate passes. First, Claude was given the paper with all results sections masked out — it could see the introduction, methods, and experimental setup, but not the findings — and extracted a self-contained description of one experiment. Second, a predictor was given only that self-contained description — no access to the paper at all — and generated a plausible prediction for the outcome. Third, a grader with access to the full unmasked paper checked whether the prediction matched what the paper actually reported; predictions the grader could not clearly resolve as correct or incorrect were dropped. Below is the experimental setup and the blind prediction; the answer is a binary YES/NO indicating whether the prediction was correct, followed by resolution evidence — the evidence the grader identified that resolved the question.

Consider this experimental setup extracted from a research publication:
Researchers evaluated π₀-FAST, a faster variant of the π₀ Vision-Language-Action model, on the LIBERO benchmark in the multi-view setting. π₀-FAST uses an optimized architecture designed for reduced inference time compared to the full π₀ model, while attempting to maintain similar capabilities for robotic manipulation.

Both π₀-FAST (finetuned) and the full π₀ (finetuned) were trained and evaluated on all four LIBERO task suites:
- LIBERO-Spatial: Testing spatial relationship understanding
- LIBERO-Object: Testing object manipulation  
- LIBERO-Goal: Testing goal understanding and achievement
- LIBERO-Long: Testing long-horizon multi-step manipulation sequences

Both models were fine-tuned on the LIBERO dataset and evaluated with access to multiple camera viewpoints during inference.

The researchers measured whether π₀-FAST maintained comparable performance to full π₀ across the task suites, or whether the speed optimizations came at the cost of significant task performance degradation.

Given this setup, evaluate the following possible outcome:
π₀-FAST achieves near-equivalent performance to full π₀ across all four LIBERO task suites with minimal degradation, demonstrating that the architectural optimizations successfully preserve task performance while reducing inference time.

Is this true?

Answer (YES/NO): NO